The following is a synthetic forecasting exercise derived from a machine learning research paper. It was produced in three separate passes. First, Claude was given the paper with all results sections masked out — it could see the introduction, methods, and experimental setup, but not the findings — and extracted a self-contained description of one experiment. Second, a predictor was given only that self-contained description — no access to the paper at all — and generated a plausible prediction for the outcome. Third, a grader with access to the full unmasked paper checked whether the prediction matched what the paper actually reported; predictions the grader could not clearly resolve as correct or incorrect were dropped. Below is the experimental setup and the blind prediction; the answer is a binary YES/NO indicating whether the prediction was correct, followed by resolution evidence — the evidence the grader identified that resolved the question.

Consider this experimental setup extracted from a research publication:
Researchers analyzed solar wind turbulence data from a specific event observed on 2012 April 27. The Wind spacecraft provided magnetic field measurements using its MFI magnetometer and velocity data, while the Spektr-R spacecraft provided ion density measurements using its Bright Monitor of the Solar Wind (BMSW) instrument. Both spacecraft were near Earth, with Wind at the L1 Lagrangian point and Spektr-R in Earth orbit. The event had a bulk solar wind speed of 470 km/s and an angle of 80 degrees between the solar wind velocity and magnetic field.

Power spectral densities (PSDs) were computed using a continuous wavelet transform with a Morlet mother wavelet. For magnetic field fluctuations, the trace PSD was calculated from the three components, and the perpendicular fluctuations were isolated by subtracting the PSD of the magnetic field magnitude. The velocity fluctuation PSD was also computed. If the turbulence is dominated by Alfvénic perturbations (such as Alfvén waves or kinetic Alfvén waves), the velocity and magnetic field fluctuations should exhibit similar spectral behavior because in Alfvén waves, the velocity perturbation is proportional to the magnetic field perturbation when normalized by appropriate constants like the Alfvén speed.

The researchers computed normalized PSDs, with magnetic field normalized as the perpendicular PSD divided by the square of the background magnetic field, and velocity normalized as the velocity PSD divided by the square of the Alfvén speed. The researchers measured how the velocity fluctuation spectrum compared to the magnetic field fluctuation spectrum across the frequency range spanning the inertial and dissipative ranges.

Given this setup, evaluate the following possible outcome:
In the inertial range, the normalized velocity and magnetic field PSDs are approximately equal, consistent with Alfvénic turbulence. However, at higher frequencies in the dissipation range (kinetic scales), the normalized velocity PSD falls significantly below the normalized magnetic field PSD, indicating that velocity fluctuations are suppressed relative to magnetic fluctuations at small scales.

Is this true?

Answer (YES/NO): NO